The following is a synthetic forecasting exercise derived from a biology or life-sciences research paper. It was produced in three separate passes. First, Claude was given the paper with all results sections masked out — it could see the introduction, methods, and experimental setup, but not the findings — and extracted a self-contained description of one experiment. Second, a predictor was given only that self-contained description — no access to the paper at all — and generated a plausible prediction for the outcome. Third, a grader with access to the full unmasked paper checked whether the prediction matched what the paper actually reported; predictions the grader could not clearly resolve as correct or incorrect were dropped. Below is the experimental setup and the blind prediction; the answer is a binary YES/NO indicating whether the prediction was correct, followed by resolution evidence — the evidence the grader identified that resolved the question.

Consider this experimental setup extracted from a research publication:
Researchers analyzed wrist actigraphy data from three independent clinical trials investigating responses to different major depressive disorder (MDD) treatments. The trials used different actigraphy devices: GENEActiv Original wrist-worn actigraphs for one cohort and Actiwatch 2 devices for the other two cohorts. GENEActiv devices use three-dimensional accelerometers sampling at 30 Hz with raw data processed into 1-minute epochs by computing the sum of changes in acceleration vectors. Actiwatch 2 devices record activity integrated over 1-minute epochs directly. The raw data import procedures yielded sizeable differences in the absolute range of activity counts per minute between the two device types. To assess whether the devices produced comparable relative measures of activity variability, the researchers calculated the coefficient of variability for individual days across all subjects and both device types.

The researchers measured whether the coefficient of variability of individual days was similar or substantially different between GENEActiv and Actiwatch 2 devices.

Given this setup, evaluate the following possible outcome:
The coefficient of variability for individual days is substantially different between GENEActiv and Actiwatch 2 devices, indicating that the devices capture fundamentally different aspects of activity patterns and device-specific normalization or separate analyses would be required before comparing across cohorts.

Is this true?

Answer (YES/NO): NO